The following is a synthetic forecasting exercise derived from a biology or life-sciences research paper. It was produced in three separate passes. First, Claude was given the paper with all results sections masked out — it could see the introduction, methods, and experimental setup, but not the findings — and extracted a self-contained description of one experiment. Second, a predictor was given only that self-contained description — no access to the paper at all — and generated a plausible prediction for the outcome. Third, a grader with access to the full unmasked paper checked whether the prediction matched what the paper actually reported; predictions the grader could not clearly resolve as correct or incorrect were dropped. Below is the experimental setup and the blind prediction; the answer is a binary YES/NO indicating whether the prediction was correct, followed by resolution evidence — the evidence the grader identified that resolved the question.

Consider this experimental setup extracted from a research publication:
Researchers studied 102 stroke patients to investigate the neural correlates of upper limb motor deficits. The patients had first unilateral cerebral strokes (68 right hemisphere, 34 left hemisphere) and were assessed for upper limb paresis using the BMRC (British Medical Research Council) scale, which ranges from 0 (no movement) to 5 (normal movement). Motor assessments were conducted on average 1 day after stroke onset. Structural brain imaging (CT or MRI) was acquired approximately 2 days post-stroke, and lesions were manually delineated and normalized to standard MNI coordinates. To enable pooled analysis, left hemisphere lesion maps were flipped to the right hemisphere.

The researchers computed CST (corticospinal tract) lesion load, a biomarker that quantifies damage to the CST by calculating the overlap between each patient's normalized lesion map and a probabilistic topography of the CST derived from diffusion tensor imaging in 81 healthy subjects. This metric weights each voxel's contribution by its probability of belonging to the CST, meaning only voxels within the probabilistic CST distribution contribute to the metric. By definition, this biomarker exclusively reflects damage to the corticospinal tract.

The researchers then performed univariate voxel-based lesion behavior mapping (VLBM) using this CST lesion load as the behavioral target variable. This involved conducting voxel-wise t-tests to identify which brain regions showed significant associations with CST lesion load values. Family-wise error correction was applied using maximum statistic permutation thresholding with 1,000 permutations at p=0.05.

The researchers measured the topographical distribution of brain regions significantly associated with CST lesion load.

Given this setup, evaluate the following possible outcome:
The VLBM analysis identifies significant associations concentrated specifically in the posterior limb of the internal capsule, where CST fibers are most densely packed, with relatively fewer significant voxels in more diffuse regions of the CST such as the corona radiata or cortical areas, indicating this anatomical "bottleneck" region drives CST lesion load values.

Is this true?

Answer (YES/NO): NO